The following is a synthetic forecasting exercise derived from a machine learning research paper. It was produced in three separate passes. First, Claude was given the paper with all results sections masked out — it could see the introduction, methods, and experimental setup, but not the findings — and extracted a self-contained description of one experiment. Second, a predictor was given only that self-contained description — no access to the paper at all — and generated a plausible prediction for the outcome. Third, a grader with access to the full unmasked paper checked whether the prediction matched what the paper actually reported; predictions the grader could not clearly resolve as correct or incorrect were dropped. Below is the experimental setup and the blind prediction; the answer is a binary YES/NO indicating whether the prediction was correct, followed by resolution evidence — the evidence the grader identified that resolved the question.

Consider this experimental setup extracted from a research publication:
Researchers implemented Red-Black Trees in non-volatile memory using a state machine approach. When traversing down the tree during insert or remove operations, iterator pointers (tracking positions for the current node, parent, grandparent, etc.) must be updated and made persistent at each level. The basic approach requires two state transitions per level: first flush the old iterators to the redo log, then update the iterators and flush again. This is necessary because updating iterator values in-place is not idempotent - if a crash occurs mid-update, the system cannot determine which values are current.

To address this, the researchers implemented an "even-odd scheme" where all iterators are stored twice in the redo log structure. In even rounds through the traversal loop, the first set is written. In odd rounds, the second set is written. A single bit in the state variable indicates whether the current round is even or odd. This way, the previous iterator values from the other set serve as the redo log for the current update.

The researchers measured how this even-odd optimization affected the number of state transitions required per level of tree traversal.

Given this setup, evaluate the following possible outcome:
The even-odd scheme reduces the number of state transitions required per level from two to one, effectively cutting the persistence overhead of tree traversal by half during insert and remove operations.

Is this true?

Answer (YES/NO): YES